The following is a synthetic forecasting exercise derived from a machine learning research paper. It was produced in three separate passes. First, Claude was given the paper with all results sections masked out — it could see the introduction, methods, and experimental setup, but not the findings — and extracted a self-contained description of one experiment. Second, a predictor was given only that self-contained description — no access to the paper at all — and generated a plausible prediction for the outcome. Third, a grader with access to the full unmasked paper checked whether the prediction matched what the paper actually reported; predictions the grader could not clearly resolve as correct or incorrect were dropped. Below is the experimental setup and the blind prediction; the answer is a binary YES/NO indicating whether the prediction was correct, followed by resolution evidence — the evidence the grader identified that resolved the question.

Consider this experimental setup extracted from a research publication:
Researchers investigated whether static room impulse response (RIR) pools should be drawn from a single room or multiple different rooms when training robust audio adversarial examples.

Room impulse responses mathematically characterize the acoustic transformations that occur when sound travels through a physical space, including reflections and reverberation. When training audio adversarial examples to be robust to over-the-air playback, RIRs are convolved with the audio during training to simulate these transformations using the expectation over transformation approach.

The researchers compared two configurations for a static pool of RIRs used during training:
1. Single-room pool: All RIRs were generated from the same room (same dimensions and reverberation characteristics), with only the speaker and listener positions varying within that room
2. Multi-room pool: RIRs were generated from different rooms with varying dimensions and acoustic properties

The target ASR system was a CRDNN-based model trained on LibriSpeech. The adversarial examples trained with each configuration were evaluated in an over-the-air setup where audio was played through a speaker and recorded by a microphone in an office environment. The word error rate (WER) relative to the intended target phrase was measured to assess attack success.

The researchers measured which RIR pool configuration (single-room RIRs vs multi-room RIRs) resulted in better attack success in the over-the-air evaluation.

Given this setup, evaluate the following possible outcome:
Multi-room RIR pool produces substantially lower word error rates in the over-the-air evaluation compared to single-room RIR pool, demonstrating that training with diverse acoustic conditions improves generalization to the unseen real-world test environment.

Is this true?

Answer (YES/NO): NO